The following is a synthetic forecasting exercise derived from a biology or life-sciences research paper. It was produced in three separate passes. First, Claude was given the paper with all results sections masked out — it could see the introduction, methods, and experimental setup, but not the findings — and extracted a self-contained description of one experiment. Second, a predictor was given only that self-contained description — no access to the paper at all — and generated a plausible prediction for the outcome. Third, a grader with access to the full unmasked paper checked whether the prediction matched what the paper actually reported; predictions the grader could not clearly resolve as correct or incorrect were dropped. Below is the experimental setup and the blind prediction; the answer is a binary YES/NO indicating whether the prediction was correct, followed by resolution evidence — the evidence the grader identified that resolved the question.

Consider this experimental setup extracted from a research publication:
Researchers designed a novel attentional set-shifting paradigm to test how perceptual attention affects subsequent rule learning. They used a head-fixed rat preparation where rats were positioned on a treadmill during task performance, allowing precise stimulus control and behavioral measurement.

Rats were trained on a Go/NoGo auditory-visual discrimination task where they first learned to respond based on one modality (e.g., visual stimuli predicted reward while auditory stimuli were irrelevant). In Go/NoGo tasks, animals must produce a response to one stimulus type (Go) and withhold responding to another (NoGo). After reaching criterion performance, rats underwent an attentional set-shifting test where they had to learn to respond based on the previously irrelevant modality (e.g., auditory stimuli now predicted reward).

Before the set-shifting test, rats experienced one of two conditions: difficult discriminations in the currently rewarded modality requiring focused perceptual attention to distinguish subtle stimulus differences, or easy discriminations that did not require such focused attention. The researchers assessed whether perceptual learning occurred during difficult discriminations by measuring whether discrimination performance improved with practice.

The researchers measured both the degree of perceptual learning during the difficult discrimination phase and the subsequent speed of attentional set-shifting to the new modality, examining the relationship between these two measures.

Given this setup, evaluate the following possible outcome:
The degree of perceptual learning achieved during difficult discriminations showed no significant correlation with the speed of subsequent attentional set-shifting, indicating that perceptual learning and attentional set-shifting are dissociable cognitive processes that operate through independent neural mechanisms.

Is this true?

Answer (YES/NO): NO